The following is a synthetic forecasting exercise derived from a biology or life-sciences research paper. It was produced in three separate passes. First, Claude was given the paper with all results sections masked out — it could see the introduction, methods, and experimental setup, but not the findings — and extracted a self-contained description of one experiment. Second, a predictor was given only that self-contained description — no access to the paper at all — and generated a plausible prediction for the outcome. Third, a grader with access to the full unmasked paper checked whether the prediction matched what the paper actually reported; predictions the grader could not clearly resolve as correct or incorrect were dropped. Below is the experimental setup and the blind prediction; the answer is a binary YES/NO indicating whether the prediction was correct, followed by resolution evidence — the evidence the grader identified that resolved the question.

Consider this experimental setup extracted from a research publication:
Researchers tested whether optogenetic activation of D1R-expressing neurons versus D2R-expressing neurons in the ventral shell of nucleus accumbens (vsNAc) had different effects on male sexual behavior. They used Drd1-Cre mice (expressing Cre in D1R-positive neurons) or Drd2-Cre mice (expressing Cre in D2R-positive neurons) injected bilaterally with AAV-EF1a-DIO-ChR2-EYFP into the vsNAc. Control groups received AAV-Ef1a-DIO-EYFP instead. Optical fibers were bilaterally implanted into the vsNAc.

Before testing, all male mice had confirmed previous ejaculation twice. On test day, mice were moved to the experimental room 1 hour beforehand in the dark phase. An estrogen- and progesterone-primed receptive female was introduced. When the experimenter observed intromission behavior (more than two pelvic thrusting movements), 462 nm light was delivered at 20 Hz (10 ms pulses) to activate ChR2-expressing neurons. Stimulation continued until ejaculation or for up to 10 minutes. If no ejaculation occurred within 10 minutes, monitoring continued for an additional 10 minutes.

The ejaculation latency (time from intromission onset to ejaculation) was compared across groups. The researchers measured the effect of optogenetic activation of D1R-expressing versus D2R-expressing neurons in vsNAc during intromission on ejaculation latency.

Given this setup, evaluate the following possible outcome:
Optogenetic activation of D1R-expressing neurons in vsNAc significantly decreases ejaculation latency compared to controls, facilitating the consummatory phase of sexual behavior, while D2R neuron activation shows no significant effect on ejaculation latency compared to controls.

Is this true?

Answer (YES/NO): NO